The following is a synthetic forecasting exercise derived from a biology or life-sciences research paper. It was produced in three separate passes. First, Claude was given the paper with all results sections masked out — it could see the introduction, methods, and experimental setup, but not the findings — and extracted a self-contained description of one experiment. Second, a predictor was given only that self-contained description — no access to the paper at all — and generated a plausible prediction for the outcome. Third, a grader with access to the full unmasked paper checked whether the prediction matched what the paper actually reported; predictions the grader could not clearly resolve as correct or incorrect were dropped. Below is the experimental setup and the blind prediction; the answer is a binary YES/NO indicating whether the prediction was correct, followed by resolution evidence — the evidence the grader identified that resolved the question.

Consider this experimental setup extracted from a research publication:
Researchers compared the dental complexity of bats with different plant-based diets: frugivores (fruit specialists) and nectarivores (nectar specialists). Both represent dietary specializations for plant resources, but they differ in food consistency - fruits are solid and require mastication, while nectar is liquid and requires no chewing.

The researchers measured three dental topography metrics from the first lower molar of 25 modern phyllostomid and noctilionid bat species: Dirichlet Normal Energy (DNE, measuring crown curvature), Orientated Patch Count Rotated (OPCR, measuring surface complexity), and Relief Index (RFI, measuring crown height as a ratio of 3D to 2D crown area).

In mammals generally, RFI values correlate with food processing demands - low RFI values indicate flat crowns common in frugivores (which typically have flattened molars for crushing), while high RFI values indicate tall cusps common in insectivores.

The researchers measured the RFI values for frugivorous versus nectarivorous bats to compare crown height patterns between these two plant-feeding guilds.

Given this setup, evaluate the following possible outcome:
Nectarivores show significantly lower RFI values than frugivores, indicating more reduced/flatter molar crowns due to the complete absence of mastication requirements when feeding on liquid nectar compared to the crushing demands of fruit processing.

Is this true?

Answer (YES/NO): NO